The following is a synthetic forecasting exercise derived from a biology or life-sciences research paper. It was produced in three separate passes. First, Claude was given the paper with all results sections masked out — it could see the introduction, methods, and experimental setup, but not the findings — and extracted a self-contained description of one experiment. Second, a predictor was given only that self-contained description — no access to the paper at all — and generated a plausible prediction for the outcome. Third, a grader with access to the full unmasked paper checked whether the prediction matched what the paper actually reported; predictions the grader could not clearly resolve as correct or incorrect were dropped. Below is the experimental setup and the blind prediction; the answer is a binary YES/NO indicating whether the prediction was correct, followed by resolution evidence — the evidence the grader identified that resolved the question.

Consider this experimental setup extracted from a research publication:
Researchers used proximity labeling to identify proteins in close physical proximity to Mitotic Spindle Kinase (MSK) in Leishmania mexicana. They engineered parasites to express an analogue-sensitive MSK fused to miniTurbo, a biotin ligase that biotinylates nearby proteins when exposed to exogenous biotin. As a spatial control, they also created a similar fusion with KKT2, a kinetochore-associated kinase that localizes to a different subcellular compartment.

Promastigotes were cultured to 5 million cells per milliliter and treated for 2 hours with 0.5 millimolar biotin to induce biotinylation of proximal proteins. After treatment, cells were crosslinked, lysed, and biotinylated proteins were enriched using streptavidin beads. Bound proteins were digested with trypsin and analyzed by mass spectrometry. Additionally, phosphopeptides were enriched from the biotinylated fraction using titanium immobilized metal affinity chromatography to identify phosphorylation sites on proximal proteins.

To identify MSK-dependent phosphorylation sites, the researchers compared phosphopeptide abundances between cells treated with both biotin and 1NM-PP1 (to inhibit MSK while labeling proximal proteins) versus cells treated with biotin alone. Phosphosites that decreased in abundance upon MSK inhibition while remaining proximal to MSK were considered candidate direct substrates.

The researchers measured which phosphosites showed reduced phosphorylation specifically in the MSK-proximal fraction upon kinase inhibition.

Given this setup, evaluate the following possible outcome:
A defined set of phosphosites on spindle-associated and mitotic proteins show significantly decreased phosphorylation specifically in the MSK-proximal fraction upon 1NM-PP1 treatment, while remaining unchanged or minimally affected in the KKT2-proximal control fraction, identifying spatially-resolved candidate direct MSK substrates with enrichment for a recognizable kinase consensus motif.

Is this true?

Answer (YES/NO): YES